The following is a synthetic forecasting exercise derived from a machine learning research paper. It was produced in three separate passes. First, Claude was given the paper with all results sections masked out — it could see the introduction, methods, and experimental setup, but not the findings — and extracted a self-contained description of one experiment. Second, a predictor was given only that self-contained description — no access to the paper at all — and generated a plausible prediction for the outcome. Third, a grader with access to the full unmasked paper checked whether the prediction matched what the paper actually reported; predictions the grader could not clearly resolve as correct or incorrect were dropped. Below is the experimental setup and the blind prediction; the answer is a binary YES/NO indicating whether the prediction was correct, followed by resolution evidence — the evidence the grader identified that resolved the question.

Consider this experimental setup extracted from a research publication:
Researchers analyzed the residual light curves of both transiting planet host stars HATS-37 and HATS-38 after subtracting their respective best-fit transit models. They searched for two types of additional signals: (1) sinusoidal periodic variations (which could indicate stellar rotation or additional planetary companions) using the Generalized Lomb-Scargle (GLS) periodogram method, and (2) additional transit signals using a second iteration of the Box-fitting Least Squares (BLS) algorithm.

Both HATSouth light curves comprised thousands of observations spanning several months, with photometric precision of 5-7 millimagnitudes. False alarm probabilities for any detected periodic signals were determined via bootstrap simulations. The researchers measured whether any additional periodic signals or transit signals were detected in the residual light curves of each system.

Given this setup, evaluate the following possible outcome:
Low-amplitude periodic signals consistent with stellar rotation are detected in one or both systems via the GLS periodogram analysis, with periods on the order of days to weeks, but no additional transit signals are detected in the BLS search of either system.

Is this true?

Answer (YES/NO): YES